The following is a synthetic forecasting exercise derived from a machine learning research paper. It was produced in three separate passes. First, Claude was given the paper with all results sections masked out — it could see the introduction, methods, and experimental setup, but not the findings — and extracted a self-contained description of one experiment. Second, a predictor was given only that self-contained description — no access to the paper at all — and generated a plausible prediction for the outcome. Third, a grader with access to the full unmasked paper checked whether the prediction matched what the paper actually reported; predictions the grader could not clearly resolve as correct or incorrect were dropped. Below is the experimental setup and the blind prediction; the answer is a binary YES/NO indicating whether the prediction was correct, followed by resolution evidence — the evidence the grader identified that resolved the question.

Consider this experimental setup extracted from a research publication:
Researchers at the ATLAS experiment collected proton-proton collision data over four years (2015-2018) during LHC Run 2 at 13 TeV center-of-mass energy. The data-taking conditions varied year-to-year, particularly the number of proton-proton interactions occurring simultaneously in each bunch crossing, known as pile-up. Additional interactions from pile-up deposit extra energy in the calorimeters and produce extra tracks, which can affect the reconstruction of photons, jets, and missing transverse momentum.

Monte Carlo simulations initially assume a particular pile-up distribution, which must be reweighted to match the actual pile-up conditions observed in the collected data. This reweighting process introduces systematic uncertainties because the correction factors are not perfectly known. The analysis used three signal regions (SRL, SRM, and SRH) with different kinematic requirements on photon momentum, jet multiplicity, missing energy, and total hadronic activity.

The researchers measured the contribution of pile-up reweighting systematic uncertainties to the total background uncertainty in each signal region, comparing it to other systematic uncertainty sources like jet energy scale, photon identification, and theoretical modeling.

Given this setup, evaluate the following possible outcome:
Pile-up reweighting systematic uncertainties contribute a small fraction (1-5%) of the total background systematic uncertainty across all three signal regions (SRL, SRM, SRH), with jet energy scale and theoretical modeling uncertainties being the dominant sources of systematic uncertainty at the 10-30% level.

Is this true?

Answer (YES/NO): NO